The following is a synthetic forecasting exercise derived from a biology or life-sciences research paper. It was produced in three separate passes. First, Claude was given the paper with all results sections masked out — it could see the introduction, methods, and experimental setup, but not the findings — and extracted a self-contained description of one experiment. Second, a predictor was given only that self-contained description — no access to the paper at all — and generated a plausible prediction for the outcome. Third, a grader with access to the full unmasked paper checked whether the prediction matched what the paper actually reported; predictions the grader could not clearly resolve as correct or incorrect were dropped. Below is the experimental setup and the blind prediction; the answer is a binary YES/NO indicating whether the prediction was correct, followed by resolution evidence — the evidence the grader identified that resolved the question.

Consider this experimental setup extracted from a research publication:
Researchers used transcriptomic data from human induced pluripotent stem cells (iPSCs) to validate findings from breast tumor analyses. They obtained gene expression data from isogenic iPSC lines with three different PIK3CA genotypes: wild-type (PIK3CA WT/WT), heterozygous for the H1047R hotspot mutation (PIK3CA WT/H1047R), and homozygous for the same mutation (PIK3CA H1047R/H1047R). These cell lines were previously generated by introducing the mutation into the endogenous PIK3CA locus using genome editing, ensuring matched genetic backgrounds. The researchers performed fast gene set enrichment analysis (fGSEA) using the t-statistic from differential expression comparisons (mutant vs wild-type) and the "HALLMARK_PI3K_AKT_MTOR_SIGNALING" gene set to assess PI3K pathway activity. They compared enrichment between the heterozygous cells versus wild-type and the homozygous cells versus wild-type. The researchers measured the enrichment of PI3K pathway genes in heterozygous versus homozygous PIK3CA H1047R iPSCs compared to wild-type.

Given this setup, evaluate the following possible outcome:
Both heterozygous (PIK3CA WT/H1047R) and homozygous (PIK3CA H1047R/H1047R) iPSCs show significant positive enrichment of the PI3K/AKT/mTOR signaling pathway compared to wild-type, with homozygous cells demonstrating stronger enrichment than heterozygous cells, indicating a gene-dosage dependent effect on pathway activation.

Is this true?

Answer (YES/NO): NO